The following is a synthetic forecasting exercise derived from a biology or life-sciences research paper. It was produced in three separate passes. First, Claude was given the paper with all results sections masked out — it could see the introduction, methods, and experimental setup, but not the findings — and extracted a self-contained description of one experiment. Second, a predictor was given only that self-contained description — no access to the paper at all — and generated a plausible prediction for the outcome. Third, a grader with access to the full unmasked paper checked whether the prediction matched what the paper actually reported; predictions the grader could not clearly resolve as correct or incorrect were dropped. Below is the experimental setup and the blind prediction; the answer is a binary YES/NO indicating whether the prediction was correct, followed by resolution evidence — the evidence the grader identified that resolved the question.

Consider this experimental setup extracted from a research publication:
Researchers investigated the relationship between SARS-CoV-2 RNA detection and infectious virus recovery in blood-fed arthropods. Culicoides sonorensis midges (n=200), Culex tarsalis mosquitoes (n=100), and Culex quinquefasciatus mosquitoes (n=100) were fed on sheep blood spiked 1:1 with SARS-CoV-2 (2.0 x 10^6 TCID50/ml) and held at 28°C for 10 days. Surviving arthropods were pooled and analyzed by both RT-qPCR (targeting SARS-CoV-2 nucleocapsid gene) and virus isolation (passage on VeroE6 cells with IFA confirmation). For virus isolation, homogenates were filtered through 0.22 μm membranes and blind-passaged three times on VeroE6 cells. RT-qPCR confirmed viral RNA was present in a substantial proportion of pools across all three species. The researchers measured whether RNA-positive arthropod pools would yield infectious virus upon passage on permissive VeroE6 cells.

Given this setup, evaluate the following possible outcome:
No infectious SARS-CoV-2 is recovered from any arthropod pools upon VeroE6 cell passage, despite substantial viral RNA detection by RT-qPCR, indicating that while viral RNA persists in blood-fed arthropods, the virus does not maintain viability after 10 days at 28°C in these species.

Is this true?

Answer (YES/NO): YES